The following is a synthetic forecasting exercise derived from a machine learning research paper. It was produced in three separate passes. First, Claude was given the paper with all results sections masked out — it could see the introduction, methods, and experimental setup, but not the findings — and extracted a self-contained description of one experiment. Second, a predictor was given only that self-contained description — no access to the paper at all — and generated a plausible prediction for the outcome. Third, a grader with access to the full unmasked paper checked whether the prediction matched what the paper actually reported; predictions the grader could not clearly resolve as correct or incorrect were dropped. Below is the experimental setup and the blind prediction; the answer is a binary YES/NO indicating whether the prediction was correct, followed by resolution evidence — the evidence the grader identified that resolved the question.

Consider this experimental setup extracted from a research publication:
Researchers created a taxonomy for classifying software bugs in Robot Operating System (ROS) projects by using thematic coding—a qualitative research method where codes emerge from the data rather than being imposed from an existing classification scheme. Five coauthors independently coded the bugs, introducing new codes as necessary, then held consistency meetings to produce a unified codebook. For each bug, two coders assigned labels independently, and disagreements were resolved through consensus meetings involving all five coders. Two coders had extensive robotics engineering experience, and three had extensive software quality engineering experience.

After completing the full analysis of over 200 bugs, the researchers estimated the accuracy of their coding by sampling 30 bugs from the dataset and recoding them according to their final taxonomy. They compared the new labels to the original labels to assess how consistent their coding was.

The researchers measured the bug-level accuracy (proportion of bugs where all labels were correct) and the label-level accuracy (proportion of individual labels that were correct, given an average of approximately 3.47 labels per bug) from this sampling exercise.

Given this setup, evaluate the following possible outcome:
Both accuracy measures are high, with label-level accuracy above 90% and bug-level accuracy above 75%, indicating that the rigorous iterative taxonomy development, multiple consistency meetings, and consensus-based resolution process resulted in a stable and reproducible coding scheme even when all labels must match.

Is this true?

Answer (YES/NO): YES